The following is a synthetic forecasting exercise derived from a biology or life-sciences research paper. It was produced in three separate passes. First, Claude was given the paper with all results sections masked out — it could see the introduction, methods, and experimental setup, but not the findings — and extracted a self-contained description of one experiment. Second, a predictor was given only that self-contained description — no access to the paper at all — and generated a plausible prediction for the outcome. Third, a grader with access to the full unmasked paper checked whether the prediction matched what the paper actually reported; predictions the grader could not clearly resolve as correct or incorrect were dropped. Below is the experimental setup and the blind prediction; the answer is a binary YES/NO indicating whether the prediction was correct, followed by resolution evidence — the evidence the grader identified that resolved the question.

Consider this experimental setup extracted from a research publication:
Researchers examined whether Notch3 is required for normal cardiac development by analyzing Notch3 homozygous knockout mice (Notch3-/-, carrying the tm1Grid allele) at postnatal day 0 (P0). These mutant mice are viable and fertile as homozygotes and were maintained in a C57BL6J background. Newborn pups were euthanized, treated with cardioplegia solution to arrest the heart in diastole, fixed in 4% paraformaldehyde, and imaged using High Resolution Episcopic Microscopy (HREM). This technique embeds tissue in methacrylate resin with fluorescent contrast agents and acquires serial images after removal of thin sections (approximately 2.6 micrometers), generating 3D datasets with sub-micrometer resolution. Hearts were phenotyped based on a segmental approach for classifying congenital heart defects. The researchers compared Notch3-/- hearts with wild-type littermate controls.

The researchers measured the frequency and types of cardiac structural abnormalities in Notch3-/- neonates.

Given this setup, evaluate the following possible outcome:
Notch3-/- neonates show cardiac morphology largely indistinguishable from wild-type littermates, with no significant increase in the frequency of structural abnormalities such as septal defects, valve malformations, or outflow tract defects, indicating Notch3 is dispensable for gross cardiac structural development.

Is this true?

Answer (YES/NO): NO